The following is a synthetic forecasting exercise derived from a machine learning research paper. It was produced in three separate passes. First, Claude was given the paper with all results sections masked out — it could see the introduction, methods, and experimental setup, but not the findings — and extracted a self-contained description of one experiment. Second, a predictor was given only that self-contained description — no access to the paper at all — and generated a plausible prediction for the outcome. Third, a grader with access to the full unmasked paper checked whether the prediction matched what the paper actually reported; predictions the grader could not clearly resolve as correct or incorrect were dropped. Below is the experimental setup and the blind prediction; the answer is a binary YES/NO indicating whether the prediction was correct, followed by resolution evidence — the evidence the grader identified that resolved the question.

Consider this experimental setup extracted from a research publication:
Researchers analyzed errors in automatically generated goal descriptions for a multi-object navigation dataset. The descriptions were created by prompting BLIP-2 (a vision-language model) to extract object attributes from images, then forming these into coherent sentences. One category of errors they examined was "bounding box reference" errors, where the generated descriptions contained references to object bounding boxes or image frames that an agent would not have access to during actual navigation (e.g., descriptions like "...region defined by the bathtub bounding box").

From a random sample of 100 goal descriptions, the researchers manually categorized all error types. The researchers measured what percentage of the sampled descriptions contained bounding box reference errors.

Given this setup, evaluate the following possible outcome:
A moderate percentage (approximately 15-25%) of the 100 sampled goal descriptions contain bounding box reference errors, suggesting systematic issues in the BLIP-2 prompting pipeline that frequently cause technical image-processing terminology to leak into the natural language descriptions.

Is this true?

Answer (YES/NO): NO